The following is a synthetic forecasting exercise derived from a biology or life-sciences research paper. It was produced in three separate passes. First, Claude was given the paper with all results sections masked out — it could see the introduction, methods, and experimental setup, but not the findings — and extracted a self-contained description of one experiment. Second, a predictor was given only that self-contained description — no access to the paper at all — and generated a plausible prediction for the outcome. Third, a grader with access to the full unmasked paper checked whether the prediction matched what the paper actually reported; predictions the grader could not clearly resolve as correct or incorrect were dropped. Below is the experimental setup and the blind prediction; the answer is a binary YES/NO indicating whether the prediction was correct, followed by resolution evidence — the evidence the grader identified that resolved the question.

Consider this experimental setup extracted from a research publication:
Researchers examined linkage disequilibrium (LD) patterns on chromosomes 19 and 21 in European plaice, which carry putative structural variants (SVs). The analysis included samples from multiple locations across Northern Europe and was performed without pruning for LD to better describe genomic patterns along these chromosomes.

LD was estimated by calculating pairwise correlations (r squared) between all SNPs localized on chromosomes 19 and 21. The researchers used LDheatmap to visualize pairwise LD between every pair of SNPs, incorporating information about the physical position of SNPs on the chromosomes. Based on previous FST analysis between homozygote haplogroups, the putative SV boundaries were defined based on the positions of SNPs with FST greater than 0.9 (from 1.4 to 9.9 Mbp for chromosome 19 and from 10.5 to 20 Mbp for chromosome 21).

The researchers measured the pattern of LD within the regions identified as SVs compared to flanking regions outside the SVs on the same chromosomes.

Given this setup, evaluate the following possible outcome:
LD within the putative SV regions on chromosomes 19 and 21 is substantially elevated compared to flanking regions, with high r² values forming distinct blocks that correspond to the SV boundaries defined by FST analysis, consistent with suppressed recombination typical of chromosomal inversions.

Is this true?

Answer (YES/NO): YES